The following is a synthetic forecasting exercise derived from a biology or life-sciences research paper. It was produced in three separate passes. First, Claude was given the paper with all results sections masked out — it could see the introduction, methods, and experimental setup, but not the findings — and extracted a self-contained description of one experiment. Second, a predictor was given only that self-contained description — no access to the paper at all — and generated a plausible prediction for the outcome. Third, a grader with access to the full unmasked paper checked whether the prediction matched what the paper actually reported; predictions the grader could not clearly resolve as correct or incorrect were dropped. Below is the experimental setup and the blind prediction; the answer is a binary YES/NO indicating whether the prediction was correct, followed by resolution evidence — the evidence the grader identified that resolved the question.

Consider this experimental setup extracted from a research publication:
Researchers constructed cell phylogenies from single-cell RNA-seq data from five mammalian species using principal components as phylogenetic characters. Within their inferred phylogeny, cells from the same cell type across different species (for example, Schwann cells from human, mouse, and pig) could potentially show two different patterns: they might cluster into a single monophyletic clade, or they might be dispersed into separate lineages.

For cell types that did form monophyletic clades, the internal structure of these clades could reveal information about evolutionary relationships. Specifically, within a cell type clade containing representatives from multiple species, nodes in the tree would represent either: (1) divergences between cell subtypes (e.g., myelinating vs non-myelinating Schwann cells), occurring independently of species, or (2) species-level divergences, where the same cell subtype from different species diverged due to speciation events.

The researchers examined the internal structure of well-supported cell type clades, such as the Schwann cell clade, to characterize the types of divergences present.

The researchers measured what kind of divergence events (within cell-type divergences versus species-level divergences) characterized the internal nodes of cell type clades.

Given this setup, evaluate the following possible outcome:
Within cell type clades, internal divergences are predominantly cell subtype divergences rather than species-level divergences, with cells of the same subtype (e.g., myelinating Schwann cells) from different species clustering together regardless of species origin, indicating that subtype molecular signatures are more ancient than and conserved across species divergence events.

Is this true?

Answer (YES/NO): NO